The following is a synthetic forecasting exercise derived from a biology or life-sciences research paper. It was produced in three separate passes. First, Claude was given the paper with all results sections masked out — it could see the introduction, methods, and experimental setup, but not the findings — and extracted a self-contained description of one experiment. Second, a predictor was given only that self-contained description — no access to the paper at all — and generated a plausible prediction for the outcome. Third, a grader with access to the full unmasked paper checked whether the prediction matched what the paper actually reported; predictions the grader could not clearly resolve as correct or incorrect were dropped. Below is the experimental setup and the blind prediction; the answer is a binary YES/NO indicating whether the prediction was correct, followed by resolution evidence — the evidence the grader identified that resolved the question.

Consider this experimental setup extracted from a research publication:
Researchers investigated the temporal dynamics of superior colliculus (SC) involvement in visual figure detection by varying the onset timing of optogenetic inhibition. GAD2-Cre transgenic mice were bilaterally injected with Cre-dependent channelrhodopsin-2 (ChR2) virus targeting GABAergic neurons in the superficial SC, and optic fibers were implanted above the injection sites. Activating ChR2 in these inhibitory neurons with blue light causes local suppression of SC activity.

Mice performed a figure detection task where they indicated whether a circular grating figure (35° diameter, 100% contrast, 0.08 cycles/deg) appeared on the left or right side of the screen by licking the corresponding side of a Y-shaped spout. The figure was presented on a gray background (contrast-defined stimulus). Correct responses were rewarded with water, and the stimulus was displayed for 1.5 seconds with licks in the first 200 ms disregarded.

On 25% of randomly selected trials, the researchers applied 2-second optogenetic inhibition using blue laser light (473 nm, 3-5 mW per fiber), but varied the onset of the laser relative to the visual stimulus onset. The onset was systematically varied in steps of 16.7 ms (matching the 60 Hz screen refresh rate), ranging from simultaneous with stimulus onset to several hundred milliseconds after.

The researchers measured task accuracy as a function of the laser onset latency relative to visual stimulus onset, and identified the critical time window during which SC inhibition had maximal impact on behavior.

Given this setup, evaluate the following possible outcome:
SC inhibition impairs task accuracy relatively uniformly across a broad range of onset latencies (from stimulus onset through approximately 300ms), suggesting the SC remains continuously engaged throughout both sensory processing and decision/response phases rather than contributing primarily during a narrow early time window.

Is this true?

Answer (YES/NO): NO